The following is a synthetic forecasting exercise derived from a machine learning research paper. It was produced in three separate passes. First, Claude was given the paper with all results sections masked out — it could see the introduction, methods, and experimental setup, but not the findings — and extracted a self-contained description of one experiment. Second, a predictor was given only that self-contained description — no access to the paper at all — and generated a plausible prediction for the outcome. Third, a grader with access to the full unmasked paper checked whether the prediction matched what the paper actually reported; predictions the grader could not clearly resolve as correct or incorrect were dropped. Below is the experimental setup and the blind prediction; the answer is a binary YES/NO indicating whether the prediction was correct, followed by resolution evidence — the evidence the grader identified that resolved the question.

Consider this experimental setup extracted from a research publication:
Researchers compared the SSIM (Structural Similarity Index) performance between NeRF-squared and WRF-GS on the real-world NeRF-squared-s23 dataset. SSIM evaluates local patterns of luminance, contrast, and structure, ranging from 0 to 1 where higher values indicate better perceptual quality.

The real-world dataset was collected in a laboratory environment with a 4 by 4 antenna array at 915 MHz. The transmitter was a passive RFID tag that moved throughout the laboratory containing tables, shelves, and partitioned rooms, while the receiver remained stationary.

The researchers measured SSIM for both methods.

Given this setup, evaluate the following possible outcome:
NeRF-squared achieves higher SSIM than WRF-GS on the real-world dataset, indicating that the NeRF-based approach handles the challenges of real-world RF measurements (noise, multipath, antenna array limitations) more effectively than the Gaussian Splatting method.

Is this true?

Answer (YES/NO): YES